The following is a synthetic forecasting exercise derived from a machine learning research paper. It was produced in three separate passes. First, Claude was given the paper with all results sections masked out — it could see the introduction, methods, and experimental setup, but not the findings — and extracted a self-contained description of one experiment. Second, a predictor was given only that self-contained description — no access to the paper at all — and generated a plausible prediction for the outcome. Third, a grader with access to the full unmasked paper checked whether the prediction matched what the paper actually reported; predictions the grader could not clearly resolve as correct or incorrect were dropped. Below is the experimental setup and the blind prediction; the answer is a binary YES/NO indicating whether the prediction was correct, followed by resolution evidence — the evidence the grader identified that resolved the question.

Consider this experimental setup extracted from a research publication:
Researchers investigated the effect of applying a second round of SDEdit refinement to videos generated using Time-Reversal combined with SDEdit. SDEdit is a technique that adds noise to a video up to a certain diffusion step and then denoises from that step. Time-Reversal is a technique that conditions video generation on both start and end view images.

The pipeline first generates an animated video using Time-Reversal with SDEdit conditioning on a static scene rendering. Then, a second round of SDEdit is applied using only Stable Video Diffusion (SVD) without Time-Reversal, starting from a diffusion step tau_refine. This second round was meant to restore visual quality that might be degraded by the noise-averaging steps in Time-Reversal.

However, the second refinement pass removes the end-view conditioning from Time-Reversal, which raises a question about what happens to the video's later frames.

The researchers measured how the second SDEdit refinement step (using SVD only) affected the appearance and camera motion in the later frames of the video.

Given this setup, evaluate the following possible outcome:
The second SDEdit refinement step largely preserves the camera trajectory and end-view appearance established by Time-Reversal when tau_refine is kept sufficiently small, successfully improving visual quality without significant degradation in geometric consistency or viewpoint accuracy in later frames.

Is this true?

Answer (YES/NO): NO